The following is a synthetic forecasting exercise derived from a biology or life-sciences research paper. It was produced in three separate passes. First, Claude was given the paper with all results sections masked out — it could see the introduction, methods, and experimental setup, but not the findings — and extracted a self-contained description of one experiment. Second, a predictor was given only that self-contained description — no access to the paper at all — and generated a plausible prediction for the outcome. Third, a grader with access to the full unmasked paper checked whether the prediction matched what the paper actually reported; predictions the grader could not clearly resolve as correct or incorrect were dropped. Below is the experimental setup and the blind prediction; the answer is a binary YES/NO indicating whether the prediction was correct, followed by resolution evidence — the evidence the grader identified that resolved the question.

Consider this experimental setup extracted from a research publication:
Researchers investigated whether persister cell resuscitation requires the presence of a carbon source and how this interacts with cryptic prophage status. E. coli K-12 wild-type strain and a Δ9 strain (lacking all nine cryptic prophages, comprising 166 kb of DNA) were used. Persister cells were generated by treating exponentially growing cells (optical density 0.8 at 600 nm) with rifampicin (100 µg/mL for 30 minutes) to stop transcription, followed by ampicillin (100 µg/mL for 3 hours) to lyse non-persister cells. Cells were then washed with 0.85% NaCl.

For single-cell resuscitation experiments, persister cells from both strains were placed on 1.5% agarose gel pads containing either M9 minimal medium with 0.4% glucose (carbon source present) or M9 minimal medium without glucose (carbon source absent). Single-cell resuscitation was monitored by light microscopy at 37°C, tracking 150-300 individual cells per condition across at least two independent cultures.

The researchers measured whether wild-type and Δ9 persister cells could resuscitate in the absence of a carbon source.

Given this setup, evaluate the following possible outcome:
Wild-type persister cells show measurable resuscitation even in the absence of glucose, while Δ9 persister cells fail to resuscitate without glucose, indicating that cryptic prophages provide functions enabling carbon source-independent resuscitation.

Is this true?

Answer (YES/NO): NO